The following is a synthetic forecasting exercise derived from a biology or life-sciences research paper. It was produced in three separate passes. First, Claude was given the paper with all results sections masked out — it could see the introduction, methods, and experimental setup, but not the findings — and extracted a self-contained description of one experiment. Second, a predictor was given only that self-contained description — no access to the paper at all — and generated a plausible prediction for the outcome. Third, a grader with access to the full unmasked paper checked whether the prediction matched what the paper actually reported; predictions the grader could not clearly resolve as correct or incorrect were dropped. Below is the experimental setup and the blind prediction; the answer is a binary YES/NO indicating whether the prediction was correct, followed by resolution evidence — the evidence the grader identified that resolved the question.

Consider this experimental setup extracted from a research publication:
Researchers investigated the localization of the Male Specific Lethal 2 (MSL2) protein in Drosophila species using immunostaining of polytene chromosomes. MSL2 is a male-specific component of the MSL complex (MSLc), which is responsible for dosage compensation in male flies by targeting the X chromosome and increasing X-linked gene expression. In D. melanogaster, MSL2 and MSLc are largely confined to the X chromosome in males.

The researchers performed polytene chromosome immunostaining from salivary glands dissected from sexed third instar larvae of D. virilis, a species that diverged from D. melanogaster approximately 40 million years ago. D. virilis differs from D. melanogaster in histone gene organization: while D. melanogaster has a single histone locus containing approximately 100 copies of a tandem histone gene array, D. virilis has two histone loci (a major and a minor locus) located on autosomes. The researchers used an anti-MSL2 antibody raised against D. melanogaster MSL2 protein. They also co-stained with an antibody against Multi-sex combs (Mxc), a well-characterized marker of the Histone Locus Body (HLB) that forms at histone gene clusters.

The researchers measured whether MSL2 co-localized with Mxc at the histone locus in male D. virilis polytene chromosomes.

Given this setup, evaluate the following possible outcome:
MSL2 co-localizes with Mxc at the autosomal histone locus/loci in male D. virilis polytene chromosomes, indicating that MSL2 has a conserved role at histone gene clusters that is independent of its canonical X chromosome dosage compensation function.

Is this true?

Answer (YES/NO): NO